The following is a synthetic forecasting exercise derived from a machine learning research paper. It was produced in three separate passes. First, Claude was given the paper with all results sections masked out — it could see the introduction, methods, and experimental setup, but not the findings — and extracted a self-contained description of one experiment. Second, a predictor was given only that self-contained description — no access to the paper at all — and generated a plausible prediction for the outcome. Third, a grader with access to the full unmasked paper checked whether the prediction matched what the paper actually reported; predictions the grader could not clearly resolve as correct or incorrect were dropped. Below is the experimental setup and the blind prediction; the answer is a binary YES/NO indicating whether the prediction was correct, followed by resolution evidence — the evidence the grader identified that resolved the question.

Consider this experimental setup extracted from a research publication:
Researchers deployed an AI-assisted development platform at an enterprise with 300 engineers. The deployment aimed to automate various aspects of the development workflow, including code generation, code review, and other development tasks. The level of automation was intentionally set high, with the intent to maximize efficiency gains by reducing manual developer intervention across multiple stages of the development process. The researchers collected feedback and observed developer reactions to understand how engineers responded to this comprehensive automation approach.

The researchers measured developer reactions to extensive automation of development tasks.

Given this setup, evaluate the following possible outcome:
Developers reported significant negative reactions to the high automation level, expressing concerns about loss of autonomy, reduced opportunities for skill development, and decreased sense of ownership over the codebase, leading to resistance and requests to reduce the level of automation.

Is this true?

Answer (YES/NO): NO